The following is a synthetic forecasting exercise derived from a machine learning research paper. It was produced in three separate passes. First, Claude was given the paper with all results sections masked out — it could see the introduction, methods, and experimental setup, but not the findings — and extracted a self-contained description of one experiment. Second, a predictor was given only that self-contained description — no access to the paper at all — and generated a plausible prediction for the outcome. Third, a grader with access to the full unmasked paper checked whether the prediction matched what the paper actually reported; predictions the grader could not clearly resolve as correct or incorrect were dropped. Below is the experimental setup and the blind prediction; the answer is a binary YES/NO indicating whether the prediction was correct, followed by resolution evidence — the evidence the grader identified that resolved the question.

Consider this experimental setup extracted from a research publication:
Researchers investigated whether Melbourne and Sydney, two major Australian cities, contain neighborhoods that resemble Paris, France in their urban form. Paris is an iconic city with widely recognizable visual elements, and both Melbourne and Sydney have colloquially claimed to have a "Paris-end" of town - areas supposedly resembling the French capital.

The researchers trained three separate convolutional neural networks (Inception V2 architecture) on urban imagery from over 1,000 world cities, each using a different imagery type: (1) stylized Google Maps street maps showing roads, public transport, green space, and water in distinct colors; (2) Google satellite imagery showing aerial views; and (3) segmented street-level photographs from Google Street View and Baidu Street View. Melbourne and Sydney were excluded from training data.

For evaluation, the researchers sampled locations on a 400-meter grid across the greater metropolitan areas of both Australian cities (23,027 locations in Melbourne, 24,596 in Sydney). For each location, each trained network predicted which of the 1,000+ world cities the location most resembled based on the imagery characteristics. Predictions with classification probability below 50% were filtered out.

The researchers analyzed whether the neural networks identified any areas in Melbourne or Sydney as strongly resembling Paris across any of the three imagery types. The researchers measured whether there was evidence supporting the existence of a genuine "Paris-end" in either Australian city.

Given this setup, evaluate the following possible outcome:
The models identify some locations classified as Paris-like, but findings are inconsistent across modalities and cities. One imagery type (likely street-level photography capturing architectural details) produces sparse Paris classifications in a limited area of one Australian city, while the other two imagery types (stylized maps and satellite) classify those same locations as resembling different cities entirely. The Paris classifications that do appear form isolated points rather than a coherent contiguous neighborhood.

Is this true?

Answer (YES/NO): NO